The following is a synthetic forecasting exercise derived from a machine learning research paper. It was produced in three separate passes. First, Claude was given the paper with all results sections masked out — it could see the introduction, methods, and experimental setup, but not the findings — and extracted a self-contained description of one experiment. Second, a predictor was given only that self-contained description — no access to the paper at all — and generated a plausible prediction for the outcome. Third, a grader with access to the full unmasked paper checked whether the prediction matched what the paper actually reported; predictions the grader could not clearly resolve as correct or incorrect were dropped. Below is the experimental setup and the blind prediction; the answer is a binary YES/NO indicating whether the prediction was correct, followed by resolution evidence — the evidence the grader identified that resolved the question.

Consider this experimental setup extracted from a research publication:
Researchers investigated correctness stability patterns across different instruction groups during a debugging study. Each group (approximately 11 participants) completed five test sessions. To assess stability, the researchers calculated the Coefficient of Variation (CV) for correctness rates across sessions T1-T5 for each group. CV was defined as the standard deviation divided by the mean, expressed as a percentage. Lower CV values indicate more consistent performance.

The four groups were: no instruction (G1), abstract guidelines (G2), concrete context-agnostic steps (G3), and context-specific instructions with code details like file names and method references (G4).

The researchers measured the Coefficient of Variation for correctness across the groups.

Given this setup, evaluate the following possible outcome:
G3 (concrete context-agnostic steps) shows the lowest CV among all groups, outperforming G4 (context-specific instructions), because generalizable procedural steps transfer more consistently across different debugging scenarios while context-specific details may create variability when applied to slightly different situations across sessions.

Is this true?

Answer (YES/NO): NO